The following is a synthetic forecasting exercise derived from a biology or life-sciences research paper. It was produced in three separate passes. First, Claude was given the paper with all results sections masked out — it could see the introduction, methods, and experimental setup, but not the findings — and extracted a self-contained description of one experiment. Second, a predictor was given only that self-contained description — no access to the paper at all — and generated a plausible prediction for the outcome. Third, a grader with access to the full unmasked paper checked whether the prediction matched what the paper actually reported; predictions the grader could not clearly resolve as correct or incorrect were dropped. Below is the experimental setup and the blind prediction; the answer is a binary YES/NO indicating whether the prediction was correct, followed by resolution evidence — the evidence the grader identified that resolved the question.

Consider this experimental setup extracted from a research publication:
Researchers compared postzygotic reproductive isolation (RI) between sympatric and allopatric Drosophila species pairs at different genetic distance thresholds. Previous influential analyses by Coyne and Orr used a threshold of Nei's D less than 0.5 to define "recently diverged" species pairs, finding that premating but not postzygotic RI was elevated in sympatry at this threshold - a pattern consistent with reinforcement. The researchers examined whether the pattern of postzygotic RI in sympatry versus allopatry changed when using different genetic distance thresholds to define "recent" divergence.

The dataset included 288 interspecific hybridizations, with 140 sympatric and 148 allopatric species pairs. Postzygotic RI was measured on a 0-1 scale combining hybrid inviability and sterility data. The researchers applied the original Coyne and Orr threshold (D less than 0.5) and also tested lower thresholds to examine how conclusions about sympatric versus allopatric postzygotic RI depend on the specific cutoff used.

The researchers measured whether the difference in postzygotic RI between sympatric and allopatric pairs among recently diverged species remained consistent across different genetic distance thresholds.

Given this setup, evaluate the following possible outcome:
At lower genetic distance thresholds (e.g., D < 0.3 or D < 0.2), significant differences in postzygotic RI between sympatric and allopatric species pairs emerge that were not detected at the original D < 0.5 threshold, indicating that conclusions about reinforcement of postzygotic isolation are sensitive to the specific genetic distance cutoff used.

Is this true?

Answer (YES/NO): NO